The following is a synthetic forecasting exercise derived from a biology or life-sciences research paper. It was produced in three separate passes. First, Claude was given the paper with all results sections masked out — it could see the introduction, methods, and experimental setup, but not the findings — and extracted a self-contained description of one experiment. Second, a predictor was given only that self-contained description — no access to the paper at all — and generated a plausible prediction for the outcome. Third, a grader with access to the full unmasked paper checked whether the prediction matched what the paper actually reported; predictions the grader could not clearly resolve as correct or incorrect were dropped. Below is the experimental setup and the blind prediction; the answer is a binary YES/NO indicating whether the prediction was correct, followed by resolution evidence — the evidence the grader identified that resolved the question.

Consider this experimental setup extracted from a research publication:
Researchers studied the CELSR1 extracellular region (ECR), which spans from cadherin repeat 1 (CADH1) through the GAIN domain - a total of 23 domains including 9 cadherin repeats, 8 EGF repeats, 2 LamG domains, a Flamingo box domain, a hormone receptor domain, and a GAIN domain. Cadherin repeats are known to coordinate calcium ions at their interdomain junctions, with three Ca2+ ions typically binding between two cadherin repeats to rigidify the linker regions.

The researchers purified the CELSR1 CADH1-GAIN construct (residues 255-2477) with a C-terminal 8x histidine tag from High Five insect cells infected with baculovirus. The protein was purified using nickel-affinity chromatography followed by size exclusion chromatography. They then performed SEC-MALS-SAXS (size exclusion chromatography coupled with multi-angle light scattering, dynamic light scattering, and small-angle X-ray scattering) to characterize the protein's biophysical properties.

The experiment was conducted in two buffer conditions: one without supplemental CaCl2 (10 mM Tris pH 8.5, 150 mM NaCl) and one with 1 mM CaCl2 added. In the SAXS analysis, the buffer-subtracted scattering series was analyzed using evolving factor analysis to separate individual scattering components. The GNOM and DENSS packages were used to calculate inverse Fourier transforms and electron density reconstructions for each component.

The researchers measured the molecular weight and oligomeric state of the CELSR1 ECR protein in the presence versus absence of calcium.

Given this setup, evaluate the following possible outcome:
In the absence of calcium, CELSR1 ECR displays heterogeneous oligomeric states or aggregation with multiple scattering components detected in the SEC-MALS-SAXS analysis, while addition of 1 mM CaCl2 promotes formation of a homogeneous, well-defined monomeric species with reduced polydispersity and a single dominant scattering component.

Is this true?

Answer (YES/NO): NO